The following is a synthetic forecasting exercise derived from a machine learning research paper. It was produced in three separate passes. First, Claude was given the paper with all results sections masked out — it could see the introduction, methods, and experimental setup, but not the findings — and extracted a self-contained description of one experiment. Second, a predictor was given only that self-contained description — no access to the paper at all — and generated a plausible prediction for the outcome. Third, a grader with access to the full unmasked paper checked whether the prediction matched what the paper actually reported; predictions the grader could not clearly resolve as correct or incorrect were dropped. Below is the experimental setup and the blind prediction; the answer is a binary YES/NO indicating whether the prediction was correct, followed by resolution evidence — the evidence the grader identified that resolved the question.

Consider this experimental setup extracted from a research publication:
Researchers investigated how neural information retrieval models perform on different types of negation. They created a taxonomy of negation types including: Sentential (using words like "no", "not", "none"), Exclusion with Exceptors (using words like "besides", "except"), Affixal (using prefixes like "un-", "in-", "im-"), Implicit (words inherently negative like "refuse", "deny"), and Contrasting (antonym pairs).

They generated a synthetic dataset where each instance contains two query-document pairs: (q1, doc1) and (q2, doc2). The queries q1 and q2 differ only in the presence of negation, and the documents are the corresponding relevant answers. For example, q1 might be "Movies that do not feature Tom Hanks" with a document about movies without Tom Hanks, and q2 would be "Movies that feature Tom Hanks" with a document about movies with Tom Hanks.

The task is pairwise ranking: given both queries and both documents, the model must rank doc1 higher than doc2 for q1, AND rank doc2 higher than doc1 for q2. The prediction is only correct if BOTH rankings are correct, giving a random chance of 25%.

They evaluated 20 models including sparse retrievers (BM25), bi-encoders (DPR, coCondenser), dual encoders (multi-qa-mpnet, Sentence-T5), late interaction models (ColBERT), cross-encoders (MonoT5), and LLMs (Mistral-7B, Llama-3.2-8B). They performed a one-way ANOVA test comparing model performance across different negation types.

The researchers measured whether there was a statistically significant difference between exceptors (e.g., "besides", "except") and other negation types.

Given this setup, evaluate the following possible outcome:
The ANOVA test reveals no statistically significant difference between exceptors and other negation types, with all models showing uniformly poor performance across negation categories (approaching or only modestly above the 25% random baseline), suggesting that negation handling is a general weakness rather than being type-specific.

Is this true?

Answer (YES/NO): NO